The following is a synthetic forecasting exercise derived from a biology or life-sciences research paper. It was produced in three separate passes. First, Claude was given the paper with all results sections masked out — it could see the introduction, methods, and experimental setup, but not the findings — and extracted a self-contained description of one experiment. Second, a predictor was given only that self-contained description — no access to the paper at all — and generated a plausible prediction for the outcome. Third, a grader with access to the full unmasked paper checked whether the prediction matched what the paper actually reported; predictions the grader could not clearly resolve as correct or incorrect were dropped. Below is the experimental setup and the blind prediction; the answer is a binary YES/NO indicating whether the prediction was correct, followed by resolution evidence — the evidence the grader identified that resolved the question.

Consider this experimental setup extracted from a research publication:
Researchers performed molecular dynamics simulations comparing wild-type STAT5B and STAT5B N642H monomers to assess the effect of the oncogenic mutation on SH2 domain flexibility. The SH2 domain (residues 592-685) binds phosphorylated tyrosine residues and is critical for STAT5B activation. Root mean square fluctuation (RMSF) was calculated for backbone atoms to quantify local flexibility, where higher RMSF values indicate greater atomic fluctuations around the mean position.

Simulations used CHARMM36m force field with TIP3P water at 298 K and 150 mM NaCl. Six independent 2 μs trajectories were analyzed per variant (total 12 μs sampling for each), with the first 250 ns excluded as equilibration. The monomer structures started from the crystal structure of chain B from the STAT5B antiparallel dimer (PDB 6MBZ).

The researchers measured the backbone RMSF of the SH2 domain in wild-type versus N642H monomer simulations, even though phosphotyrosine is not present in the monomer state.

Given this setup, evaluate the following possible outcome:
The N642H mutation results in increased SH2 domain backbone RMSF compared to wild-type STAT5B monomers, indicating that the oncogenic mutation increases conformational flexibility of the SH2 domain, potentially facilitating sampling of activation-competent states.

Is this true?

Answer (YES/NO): NO